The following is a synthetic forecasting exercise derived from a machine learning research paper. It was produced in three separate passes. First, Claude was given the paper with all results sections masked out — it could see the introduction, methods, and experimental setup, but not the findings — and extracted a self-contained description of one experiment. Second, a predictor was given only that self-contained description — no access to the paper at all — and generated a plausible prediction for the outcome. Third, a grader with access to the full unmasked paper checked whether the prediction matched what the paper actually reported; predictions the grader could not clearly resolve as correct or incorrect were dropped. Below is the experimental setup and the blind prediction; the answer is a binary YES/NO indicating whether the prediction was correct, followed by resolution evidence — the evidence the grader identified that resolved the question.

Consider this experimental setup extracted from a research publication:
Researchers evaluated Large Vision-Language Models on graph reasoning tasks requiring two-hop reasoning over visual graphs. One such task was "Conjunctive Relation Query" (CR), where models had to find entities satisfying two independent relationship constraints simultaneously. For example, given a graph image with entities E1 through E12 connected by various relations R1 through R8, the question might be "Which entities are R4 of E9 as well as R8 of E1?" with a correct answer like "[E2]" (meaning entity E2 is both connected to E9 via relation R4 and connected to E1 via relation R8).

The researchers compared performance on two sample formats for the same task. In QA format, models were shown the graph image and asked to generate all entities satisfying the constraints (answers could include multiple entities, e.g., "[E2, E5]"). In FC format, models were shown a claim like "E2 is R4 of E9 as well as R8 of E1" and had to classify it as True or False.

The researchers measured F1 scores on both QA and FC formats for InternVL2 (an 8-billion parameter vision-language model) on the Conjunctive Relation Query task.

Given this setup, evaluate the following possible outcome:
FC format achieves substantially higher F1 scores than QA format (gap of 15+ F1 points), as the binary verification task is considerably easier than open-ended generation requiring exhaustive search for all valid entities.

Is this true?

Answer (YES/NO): YES